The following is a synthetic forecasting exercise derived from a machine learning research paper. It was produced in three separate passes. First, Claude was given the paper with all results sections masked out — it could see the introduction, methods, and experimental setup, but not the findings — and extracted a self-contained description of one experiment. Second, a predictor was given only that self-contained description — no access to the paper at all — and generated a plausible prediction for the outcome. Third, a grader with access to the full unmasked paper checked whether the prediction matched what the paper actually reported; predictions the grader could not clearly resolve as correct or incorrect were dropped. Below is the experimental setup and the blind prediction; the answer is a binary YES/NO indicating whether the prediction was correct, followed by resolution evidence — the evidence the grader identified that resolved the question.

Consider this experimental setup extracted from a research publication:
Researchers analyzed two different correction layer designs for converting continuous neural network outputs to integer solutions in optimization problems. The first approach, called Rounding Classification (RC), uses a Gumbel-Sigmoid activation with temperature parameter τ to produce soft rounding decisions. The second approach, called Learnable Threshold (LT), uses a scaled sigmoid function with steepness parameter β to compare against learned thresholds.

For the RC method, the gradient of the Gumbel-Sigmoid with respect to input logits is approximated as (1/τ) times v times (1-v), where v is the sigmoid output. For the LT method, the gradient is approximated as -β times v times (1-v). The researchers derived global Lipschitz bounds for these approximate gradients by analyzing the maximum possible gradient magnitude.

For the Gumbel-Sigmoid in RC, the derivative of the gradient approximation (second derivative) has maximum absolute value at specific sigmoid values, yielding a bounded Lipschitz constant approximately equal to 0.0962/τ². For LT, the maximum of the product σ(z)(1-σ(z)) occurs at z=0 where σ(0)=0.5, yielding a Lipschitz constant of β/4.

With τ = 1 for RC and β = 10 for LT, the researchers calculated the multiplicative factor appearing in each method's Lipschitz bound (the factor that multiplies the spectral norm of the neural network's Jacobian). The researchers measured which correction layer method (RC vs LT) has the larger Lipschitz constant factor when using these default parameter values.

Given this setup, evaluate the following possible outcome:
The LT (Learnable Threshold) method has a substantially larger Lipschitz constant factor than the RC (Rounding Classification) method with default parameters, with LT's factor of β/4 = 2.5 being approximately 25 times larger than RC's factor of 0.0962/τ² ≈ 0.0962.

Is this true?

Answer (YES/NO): YES